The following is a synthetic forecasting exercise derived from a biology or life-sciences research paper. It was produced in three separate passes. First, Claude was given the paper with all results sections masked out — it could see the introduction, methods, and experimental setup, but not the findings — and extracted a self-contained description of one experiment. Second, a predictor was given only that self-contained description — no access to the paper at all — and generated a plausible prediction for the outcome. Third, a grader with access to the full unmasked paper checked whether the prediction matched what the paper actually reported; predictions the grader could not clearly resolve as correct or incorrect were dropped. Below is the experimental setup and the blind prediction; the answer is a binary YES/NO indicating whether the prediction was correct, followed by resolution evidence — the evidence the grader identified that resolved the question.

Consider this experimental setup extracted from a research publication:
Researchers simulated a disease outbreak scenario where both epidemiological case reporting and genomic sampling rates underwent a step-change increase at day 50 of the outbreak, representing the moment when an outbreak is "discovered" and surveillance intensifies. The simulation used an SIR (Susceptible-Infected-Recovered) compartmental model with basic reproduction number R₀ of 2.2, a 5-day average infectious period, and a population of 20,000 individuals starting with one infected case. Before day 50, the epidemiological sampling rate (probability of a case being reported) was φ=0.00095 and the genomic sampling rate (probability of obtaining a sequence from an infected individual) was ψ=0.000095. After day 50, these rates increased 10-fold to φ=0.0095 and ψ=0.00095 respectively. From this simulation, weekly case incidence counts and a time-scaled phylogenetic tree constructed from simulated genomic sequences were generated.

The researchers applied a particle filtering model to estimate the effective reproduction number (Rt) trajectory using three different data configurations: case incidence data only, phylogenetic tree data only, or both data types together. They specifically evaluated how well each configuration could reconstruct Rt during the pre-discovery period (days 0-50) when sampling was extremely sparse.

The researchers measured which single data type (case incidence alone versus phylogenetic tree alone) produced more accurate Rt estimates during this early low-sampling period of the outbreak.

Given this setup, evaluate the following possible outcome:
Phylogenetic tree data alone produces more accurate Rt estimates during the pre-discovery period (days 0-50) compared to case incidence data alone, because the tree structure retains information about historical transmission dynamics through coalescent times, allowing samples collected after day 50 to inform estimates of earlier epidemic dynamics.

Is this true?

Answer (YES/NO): NO